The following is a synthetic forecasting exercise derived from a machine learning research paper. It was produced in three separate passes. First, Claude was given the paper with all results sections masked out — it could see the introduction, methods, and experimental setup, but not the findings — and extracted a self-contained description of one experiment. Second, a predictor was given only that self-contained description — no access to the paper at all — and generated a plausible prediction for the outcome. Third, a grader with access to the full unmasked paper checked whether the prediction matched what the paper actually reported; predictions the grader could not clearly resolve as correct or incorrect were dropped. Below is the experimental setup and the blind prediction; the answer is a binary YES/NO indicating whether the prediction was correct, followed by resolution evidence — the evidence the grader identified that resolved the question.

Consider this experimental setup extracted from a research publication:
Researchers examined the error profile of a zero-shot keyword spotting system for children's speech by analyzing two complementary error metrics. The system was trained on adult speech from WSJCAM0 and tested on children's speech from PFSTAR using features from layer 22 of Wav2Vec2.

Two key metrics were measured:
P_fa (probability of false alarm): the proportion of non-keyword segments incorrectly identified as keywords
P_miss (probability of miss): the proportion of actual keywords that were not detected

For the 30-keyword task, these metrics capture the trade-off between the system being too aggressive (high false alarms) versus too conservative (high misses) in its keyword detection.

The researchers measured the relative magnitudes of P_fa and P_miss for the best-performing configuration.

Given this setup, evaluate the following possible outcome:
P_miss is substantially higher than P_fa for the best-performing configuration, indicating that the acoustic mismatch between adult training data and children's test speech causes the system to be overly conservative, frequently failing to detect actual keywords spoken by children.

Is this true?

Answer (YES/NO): YES